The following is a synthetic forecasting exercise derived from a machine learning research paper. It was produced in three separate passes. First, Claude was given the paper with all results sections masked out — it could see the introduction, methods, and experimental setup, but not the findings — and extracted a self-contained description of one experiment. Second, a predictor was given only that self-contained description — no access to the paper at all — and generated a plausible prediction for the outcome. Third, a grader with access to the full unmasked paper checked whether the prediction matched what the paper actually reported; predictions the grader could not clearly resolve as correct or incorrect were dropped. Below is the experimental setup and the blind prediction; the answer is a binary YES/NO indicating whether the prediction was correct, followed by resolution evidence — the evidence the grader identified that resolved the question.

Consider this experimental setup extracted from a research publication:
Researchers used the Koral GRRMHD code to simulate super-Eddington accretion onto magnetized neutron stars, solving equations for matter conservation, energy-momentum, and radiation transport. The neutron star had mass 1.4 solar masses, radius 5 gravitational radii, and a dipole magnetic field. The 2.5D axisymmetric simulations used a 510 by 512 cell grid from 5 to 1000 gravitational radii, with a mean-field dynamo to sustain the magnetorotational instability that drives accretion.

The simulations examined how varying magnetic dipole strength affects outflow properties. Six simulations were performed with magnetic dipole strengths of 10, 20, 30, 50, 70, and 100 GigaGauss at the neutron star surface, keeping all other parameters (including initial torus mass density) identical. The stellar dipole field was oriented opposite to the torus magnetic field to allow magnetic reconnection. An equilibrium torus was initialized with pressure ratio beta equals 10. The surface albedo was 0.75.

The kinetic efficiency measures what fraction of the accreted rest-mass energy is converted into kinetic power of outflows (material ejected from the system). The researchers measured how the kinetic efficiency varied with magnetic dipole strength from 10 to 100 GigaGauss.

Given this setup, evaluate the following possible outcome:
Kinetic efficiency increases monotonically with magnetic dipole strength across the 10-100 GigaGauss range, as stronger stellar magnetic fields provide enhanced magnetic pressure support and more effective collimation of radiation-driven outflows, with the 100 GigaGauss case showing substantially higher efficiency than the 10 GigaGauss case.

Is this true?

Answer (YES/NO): NO